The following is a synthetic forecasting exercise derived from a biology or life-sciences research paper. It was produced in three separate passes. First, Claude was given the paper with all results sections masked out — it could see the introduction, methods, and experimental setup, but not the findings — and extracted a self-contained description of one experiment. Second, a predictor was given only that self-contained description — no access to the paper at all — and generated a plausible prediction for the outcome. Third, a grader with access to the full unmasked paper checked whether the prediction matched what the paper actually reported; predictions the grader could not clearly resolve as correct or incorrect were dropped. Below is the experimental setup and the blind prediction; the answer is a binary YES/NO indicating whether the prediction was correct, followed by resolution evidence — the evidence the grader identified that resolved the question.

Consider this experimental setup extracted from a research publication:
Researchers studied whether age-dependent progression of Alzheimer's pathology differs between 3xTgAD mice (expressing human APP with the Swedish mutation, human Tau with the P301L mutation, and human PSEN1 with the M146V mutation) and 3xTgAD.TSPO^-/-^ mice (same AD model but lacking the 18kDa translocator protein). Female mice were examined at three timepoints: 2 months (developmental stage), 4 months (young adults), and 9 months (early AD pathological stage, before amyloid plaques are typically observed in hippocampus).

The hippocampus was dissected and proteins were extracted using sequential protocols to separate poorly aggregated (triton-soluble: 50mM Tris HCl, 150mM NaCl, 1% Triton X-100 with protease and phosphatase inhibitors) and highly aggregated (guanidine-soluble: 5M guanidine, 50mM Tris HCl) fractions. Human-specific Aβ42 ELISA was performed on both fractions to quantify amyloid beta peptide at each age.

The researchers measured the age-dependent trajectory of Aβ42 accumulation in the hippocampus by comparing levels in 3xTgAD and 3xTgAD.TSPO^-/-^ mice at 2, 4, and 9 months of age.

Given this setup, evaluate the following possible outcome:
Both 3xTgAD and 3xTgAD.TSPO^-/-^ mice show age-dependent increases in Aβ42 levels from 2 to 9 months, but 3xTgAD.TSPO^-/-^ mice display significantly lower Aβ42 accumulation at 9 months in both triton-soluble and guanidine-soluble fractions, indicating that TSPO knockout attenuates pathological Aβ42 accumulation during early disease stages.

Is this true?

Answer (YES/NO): YES